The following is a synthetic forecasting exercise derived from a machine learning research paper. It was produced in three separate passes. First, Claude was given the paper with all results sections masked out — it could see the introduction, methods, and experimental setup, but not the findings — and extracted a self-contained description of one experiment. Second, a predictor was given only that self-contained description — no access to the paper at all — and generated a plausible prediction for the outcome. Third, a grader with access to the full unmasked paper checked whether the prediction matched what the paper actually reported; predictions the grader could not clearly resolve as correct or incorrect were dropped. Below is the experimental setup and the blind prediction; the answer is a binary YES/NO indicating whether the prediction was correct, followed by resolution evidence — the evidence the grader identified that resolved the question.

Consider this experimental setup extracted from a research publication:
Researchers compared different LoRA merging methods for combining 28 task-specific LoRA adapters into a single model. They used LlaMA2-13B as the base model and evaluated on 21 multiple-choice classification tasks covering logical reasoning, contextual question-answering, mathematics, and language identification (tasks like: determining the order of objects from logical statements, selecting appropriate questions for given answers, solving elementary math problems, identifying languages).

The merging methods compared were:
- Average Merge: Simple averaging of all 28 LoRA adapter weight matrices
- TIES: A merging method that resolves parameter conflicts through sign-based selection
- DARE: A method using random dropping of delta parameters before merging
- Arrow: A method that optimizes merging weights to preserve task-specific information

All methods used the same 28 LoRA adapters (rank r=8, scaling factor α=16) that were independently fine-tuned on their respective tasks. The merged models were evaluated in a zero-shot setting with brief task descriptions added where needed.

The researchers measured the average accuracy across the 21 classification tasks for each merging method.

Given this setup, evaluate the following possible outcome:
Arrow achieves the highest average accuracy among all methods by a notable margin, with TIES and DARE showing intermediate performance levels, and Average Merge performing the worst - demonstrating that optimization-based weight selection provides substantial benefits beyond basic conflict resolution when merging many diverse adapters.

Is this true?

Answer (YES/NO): NO